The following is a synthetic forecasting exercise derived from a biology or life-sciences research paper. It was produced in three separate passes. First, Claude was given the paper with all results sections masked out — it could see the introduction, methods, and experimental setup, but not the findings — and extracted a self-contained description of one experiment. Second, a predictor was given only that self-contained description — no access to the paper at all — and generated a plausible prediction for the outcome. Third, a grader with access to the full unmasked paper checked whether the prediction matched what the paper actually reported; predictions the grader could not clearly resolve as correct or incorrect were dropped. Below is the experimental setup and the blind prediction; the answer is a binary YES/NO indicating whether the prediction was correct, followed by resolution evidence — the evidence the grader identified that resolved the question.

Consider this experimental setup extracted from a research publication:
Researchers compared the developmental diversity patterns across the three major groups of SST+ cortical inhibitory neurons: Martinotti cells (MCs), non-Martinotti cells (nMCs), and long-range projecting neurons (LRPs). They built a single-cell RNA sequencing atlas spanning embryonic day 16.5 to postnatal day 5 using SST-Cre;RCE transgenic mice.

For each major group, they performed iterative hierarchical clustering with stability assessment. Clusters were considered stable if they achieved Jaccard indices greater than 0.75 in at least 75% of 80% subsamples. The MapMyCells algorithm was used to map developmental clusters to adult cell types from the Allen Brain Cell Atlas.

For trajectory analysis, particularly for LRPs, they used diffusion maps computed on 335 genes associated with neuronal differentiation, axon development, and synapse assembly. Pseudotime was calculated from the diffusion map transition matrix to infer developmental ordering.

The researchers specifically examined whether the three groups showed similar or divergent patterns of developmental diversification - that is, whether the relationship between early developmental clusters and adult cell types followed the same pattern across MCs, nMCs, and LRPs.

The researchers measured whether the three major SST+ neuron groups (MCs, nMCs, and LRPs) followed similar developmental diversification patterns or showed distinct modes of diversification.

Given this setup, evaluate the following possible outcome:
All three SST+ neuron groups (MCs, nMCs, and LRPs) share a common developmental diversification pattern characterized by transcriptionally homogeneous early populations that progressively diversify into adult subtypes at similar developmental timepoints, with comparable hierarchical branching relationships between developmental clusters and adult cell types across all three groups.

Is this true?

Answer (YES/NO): NO